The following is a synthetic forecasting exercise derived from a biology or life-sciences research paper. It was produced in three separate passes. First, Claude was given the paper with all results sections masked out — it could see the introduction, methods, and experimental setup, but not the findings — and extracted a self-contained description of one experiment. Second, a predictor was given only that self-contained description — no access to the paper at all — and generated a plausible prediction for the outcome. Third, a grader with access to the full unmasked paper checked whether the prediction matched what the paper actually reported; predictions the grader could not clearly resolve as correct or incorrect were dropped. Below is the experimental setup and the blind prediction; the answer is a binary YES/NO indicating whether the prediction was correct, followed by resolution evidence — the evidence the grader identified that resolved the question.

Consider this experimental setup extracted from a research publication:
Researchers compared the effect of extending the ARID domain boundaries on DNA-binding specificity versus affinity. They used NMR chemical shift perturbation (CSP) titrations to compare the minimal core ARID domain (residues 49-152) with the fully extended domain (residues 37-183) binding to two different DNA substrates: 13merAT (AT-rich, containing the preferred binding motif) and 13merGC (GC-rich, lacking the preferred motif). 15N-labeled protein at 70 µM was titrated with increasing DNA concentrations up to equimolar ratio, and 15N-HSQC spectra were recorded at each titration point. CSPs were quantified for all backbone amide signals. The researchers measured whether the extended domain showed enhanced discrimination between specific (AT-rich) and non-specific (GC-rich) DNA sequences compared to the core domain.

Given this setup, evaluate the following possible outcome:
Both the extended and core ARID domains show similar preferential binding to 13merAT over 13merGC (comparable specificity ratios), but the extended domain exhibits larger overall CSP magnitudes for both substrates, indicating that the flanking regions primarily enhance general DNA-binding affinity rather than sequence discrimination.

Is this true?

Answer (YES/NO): NO